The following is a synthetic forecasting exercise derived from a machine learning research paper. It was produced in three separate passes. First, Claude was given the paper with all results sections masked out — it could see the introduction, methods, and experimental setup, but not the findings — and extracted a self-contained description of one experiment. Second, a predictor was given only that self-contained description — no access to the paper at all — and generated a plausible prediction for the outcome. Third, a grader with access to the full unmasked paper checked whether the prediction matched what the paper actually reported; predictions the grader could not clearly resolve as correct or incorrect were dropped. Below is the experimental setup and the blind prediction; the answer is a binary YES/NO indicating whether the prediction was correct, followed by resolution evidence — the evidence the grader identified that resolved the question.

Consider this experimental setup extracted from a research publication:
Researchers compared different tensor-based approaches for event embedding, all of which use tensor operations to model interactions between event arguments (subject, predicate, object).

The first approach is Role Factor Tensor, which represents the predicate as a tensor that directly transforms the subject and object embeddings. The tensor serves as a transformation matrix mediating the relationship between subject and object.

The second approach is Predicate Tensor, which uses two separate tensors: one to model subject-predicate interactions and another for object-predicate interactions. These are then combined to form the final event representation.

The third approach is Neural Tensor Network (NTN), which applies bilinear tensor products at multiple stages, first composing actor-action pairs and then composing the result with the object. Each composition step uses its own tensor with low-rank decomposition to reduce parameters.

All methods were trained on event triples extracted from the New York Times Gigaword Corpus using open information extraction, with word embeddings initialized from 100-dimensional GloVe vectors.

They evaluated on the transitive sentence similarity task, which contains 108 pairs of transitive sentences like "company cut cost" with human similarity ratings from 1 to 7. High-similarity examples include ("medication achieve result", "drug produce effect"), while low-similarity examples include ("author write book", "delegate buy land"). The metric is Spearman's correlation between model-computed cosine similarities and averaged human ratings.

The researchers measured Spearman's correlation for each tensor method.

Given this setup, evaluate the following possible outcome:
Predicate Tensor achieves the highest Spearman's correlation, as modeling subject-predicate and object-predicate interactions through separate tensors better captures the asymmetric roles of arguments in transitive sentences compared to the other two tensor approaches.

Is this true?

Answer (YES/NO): NO